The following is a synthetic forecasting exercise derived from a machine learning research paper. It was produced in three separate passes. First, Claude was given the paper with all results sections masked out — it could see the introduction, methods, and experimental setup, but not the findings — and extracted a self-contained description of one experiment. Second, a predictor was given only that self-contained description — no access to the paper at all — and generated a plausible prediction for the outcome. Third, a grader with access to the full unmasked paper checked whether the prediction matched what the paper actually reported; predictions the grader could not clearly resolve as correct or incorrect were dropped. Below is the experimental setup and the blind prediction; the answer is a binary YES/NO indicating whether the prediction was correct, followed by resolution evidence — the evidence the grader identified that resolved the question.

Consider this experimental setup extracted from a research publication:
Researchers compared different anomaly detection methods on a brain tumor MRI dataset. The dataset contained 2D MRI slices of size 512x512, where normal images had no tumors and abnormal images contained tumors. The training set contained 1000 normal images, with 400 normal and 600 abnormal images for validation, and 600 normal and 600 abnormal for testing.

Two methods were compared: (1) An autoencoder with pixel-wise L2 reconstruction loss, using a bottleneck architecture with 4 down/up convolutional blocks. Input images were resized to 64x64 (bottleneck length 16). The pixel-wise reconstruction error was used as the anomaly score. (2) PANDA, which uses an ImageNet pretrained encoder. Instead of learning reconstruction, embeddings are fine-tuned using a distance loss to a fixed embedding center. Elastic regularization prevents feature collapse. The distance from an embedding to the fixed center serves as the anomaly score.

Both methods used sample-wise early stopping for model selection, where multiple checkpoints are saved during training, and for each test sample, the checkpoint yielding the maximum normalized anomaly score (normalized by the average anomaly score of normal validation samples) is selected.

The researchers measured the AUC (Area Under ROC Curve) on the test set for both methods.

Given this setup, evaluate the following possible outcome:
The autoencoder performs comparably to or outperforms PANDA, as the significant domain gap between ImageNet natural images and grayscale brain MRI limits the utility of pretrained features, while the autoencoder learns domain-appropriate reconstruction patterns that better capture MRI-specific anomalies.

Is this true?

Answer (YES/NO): NO